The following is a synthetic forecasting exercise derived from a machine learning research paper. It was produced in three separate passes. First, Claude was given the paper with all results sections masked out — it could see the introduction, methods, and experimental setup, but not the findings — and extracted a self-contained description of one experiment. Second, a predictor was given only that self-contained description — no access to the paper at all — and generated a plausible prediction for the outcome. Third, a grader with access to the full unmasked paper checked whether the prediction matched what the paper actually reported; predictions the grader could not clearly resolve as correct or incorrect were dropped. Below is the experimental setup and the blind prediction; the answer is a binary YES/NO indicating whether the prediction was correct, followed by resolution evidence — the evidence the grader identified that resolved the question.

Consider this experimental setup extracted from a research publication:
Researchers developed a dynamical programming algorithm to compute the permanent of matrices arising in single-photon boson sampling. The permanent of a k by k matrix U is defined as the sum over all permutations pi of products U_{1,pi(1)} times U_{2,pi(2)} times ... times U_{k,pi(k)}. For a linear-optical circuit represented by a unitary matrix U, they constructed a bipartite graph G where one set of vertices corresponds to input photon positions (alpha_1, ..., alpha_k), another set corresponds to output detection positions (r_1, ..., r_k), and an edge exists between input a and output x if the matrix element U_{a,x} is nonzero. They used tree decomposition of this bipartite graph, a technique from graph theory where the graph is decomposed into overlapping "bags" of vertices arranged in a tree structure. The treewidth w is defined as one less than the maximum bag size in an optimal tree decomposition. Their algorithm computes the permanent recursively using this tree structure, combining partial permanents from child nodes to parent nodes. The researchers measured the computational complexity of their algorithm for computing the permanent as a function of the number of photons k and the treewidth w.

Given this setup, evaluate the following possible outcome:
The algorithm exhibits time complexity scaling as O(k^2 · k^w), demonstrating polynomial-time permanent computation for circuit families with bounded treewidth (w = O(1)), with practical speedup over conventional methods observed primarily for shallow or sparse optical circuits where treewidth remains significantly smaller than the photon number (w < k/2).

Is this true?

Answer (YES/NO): NO